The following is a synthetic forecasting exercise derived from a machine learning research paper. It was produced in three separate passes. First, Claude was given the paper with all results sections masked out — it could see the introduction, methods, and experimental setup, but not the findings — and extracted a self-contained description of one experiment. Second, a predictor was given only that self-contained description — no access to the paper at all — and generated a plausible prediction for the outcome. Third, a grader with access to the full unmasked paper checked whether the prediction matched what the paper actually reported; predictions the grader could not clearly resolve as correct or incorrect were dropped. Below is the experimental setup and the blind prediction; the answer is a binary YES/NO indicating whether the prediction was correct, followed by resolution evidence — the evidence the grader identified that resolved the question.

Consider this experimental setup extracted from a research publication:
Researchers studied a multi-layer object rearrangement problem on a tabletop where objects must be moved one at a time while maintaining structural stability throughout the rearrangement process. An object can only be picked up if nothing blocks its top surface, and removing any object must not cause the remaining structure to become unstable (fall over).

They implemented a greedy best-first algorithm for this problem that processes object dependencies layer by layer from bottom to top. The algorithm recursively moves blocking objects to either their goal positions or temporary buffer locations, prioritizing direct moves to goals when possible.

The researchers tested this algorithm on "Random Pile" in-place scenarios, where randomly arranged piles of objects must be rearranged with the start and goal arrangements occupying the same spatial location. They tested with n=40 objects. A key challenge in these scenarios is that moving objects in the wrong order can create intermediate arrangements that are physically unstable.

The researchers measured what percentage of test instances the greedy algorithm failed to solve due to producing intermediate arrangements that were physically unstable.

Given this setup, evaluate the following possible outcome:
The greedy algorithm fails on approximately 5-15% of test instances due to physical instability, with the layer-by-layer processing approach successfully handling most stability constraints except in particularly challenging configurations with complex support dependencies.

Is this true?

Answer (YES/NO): NO